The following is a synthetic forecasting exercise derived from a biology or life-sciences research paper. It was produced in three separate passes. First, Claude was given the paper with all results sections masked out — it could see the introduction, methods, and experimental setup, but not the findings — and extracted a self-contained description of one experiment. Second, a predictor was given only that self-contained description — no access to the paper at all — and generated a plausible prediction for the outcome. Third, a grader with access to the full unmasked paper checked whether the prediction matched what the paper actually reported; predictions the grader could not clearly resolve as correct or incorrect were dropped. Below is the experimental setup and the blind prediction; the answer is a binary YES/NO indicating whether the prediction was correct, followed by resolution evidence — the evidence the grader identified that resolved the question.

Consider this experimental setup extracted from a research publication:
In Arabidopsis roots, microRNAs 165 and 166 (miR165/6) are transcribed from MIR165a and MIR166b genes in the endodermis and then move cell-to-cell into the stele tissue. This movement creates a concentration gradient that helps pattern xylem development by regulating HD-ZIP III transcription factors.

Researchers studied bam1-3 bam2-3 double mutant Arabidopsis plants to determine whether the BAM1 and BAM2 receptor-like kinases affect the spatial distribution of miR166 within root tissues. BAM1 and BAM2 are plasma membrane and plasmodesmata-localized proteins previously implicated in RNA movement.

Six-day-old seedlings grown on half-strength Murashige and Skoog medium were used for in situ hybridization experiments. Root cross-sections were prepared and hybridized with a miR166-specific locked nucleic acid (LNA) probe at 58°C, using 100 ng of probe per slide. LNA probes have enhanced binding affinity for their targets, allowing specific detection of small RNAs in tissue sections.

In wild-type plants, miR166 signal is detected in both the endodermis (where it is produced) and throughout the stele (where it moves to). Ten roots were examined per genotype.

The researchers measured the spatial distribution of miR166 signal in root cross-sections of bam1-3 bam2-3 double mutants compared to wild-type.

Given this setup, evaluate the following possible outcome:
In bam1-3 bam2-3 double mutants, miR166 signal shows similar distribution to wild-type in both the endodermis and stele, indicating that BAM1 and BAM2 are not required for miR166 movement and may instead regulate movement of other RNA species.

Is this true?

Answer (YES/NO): NO